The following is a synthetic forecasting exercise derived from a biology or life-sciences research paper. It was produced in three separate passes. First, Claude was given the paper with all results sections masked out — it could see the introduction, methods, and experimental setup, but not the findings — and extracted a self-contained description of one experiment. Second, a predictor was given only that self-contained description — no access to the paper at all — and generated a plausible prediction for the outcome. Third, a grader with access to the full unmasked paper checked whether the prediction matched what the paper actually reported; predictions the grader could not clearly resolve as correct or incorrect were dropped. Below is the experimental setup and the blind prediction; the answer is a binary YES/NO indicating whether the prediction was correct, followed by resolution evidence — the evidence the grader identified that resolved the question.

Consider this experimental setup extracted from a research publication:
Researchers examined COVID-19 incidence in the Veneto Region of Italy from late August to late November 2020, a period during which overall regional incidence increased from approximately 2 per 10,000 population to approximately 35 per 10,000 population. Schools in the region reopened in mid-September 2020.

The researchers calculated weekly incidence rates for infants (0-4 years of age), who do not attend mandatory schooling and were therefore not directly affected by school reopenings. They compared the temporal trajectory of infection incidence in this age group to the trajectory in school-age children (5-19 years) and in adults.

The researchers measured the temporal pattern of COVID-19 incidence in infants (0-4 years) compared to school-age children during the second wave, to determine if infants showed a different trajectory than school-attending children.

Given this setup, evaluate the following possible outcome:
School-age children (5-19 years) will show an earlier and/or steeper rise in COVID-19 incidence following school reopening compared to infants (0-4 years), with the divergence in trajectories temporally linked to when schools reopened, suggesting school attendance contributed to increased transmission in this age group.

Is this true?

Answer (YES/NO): NO